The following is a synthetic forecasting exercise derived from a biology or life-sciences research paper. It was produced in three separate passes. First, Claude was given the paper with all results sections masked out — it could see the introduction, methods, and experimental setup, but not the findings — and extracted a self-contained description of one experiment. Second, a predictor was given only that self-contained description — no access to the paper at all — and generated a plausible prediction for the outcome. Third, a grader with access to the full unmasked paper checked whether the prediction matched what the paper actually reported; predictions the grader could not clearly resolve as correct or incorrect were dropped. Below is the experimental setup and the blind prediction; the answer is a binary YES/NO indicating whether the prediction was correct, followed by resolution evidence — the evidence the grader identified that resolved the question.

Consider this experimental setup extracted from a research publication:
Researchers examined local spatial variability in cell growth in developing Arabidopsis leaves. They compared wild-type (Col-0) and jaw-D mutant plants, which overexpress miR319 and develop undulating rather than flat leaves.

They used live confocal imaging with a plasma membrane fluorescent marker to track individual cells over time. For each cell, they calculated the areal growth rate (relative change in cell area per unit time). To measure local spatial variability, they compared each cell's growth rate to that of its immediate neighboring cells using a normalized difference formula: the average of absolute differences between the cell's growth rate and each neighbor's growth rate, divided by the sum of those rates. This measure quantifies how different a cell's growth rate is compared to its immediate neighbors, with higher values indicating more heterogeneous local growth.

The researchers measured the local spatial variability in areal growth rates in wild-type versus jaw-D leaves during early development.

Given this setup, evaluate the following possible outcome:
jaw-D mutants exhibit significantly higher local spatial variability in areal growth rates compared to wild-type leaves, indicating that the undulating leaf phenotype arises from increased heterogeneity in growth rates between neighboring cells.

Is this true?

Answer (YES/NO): NO